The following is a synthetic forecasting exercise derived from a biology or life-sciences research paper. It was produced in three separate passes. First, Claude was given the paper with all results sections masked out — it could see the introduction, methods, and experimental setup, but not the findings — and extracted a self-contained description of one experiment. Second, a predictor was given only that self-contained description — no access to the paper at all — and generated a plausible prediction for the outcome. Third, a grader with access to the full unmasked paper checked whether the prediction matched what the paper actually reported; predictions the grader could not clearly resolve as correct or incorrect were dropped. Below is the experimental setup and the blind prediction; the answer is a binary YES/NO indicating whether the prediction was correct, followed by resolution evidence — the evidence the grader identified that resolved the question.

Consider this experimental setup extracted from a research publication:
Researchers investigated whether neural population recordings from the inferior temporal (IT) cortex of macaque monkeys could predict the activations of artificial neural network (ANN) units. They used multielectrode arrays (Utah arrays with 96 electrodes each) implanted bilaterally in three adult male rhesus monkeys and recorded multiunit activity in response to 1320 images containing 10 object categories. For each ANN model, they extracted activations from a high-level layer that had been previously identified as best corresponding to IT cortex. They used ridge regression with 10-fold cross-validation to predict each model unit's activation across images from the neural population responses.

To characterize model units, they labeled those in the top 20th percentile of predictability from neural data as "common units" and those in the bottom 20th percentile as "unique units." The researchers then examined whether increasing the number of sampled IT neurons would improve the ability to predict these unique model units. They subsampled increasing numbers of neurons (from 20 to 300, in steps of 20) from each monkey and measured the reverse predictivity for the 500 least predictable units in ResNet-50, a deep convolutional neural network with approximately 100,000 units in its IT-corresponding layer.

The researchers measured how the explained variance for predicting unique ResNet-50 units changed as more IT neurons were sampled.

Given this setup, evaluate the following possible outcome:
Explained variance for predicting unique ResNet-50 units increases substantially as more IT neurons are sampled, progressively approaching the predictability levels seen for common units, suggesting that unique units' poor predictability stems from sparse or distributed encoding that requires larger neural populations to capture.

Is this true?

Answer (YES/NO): NO